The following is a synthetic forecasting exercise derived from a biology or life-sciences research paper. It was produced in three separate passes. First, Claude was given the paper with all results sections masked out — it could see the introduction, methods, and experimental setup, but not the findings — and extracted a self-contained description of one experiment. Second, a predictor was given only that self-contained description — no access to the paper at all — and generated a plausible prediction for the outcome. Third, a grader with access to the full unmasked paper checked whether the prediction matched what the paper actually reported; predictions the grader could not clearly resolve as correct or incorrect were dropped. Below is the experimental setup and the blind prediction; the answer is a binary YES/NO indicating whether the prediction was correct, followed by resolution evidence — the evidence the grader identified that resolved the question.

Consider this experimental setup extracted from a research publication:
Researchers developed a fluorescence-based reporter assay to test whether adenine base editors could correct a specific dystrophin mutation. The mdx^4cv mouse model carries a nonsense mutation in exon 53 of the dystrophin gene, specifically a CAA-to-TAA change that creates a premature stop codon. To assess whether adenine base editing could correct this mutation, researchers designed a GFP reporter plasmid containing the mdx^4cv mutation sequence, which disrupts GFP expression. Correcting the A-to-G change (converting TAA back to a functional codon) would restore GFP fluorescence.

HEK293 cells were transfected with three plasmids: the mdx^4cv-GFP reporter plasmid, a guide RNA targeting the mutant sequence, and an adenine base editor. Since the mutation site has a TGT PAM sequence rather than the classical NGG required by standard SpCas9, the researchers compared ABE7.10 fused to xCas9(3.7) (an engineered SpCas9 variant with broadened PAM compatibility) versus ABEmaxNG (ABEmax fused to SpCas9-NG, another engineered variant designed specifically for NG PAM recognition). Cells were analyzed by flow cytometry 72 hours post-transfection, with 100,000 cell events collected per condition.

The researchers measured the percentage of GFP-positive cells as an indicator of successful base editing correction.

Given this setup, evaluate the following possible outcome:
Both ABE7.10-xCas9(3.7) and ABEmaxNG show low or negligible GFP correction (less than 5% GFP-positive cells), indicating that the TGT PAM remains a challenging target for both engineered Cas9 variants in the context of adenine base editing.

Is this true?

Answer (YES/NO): NO